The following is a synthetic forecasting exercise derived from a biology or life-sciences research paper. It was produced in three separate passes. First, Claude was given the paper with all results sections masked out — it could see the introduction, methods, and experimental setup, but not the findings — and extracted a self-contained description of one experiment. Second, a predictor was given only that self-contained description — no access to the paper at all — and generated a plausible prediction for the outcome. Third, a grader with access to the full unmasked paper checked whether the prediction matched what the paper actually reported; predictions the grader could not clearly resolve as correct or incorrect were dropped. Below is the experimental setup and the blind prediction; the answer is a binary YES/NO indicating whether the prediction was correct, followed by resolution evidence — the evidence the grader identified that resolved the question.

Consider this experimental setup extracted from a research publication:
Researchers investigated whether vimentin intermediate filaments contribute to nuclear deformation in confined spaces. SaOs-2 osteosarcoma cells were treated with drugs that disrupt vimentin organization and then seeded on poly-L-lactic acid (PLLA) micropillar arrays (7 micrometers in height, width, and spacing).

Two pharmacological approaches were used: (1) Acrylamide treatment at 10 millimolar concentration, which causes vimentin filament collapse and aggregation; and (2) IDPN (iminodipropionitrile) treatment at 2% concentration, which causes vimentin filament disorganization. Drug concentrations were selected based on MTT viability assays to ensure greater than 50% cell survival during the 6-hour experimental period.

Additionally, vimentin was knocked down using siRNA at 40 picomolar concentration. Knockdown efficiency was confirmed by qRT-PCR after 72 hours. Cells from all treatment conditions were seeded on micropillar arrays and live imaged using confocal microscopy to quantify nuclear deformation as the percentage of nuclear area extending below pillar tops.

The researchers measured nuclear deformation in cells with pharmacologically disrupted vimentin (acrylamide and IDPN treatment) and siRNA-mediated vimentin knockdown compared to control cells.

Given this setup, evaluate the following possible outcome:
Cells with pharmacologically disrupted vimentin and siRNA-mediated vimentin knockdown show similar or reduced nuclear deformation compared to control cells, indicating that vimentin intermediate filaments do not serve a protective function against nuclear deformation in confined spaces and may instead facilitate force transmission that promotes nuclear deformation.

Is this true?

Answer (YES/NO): YES